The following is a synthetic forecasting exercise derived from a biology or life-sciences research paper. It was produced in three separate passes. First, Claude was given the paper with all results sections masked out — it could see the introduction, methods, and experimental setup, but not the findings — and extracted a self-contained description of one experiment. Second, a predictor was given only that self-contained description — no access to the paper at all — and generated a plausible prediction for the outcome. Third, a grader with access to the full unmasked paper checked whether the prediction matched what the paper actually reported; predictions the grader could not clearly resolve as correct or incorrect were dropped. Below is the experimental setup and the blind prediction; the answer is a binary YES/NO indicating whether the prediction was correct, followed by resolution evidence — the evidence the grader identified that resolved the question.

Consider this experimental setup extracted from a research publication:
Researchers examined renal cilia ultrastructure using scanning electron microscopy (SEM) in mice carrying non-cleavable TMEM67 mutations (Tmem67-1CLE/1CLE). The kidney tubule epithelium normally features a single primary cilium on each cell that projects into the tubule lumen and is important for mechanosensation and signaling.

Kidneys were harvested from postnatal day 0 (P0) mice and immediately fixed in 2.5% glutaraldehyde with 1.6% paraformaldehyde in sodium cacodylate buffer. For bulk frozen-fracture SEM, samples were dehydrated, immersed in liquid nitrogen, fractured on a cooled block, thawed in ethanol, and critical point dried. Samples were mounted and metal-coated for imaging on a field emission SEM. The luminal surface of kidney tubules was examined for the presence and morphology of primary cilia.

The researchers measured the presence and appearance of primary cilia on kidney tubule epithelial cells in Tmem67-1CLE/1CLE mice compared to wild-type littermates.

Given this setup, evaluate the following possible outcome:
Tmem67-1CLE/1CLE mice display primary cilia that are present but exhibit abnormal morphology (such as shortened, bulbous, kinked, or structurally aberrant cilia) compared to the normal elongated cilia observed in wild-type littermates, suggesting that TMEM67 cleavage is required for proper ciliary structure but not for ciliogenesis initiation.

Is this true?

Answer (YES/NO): YES